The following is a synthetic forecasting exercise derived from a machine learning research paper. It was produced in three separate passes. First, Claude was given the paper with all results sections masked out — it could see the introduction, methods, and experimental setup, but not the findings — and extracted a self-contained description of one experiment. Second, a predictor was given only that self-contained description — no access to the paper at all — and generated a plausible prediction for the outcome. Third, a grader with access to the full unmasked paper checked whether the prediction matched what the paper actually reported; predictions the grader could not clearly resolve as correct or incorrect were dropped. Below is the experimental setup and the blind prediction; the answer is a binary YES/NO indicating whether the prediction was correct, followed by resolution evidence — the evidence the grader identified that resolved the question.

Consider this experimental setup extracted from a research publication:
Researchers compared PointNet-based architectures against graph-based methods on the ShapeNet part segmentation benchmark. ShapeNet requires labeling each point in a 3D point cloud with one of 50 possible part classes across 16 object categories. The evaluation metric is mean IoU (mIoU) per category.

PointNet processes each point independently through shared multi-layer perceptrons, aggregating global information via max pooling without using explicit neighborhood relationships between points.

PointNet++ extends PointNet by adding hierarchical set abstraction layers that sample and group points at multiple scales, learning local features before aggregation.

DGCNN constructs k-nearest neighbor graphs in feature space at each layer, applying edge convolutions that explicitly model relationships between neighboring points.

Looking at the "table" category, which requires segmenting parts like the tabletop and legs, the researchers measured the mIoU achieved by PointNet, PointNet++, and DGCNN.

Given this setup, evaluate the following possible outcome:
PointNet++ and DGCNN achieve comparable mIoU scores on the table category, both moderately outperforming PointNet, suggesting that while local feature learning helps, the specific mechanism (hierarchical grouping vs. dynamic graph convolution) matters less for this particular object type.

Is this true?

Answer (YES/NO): NO